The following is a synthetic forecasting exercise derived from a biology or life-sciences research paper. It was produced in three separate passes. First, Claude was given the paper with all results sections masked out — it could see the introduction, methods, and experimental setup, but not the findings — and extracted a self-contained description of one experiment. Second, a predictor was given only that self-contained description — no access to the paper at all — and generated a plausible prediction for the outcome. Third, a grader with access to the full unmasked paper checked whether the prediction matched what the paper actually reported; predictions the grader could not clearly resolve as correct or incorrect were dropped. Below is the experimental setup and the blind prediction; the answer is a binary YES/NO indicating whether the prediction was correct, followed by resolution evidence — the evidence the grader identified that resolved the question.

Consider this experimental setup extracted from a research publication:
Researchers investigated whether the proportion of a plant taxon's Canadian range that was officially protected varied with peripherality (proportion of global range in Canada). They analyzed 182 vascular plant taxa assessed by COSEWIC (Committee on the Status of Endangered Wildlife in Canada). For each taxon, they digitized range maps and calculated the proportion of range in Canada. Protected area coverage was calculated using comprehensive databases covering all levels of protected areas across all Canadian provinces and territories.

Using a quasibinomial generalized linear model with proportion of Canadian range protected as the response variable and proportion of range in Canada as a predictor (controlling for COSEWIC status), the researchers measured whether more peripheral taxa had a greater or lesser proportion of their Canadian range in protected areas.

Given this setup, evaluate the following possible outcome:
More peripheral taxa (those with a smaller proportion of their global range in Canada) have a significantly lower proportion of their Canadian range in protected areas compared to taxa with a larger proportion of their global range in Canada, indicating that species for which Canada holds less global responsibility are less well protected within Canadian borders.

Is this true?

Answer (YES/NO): YES